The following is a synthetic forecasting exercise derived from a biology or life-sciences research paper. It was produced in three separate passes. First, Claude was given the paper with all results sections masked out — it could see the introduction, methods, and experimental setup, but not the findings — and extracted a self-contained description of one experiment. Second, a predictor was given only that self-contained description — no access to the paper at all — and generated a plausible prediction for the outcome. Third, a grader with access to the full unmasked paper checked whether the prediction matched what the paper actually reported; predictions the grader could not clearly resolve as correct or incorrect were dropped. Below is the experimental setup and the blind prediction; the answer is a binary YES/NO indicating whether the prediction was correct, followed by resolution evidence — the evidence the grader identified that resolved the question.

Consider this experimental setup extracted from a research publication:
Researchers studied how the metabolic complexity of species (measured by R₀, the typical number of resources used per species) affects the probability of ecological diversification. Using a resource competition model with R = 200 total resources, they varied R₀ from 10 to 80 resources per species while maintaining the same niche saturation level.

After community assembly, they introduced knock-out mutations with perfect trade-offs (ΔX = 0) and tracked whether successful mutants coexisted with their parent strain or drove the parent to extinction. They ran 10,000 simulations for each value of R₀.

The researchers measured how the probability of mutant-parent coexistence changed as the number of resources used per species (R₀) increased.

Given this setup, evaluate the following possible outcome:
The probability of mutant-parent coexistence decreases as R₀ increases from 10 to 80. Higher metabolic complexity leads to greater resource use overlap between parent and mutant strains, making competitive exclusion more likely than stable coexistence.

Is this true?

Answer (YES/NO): YES